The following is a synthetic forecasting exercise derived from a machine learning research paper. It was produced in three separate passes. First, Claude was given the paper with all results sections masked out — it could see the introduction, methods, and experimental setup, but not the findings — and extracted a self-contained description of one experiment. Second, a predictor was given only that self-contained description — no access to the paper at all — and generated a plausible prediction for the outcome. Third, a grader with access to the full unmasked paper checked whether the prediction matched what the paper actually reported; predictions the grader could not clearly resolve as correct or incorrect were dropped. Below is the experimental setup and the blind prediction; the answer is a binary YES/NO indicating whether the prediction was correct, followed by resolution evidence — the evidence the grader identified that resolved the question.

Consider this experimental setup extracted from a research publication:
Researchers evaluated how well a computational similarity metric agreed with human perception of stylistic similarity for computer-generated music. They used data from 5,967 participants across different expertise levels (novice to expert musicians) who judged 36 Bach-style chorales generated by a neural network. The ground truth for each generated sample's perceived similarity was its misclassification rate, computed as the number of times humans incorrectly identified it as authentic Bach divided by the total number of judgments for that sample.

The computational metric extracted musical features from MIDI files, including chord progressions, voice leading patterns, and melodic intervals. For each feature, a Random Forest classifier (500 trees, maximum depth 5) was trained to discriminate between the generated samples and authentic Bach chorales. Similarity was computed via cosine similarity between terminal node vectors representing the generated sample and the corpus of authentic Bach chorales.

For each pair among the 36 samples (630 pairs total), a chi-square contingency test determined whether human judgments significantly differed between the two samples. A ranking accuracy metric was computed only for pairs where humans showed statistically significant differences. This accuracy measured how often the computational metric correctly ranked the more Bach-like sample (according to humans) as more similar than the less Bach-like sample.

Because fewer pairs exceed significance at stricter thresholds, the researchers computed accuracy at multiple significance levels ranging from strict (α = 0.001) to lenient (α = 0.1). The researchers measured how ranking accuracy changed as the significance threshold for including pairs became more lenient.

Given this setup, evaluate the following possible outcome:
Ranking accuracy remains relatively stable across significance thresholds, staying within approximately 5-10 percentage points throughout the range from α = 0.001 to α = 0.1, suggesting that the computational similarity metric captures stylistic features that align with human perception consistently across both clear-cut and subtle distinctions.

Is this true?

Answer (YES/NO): NO